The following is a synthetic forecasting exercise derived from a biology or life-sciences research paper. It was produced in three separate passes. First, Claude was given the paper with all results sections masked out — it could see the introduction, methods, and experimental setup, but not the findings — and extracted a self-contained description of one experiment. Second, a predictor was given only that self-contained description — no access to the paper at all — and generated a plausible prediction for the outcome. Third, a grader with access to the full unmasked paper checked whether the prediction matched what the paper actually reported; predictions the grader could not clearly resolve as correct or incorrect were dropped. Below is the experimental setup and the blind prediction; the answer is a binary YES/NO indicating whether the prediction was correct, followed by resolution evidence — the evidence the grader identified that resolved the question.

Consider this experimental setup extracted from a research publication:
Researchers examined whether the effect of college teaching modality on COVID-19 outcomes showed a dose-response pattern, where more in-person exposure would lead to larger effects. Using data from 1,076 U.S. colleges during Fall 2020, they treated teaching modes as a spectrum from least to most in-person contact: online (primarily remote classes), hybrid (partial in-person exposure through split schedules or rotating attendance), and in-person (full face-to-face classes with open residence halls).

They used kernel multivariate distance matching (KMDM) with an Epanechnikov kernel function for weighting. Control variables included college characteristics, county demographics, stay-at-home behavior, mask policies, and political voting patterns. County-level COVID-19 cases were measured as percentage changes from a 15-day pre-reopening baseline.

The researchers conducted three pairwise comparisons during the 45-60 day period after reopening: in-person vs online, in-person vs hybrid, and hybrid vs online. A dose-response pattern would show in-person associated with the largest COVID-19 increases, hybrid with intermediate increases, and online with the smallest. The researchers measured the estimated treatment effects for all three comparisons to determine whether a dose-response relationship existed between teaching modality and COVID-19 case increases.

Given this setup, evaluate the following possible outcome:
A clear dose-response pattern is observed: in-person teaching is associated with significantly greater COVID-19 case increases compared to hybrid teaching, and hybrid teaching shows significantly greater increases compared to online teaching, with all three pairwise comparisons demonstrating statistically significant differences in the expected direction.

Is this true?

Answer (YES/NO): NO